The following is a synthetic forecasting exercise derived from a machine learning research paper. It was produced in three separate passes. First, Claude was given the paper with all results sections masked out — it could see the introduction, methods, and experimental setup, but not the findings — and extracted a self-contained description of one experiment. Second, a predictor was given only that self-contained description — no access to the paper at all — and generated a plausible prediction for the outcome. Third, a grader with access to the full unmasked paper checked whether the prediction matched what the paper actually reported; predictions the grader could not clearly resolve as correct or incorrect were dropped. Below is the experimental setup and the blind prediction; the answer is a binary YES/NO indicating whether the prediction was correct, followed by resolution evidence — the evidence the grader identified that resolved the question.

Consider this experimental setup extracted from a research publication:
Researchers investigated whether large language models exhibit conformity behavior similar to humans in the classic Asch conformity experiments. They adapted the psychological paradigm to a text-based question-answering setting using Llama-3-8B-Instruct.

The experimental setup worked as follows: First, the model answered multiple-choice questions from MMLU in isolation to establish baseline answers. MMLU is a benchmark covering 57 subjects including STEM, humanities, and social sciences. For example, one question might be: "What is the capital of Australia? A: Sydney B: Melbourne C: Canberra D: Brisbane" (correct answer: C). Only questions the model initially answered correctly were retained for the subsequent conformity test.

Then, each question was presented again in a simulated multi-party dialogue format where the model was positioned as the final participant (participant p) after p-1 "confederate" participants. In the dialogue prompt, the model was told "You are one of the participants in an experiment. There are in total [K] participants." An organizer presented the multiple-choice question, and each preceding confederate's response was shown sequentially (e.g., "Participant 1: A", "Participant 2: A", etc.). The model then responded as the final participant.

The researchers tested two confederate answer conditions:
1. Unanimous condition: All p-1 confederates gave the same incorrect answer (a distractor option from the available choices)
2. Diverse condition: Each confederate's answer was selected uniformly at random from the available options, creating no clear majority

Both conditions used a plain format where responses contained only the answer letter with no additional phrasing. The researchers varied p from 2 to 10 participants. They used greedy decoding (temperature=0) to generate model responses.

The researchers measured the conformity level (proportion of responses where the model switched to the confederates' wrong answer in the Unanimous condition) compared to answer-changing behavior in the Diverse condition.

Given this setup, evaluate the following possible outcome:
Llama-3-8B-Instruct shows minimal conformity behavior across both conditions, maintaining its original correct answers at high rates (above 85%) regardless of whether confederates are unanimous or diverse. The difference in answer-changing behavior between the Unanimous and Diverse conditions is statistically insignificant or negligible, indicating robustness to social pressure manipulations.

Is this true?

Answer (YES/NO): NO